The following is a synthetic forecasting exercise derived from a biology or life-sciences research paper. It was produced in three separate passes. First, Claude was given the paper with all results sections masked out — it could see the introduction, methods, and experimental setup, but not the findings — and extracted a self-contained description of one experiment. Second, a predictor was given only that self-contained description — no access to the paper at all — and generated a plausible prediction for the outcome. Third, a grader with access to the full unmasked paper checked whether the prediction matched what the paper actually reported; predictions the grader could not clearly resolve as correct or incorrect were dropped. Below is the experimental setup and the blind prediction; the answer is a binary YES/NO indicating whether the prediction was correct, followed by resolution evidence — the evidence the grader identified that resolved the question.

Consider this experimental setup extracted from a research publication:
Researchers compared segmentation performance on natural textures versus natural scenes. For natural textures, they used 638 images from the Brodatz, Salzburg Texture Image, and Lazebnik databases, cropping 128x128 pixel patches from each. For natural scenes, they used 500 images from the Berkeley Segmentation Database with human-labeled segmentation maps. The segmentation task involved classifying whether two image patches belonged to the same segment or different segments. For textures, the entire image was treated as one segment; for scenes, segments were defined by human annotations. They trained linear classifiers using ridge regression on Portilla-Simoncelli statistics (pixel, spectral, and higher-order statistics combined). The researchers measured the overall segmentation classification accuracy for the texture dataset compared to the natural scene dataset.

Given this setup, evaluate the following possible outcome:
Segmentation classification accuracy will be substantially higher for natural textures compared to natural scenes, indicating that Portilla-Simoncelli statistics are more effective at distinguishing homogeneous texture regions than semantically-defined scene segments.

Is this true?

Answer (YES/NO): YES